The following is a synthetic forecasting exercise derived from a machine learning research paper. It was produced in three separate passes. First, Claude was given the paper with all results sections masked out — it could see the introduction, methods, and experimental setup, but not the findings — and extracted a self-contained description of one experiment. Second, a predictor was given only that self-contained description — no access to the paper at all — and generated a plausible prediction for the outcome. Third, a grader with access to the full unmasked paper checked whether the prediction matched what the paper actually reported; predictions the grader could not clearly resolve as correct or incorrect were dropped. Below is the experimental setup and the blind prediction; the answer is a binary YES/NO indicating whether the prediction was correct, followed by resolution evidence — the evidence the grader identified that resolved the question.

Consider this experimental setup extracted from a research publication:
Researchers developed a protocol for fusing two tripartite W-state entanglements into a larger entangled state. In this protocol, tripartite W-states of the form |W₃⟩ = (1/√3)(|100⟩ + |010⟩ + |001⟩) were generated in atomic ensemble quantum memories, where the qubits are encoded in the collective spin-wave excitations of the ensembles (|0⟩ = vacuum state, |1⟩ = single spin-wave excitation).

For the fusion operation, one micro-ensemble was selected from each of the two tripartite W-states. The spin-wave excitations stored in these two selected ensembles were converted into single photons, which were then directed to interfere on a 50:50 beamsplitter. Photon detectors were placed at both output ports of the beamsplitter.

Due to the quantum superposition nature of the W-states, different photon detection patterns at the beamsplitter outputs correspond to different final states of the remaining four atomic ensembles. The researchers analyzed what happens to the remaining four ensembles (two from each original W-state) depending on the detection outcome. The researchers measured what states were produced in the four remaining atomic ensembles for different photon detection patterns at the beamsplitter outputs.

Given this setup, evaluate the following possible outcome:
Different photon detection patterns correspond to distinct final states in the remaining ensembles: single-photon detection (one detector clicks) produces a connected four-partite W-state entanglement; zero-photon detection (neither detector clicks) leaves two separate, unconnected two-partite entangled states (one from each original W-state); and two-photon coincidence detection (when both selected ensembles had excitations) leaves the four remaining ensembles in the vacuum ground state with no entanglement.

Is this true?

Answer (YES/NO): YES